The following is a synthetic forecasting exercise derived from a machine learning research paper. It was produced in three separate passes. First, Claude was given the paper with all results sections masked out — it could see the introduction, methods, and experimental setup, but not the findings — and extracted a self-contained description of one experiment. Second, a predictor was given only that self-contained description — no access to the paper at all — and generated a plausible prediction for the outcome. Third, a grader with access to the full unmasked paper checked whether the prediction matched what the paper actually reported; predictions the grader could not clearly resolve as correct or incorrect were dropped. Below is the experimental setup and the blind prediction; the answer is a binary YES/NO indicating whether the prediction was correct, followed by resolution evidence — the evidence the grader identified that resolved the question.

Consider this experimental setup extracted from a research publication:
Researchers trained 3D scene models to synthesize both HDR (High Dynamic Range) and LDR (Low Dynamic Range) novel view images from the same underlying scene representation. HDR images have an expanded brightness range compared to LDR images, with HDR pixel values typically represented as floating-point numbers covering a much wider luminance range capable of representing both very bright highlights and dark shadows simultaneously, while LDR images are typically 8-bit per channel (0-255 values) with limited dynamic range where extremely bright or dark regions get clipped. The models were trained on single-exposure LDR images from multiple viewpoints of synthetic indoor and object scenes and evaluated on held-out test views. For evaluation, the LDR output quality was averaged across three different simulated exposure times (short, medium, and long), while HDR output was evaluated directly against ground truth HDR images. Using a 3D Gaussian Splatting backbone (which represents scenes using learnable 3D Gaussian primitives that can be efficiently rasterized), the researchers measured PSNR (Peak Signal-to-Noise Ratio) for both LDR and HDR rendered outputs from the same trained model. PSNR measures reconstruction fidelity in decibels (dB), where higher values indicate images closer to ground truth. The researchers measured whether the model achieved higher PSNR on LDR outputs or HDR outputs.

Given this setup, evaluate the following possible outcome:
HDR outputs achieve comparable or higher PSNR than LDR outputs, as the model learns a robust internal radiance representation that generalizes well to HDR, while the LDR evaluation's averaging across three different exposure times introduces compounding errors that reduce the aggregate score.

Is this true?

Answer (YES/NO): NO